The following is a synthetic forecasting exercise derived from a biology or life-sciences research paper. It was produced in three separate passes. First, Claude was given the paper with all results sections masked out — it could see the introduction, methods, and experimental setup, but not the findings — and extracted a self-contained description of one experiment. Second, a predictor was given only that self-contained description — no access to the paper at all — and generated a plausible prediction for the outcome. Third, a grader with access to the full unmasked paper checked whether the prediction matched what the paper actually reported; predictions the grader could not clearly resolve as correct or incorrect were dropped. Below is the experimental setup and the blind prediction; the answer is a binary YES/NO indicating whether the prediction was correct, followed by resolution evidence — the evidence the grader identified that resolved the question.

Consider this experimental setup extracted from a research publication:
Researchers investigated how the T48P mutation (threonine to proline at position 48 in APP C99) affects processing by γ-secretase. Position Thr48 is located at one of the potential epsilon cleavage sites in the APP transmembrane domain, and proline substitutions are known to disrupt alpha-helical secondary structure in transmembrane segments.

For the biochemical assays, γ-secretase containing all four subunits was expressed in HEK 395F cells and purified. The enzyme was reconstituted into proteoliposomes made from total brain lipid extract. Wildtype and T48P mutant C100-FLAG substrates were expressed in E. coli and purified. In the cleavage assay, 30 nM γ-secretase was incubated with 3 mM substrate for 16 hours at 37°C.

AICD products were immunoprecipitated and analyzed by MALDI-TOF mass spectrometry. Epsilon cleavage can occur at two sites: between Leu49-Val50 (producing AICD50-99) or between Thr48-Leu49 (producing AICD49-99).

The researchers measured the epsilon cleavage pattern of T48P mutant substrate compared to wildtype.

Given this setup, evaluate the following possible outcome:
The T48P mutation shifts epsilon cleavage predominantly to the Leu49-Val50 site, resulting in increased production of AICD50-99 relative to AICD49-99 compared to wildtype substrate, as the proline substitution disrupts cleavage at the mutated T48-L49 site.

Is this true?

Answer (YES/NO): YES